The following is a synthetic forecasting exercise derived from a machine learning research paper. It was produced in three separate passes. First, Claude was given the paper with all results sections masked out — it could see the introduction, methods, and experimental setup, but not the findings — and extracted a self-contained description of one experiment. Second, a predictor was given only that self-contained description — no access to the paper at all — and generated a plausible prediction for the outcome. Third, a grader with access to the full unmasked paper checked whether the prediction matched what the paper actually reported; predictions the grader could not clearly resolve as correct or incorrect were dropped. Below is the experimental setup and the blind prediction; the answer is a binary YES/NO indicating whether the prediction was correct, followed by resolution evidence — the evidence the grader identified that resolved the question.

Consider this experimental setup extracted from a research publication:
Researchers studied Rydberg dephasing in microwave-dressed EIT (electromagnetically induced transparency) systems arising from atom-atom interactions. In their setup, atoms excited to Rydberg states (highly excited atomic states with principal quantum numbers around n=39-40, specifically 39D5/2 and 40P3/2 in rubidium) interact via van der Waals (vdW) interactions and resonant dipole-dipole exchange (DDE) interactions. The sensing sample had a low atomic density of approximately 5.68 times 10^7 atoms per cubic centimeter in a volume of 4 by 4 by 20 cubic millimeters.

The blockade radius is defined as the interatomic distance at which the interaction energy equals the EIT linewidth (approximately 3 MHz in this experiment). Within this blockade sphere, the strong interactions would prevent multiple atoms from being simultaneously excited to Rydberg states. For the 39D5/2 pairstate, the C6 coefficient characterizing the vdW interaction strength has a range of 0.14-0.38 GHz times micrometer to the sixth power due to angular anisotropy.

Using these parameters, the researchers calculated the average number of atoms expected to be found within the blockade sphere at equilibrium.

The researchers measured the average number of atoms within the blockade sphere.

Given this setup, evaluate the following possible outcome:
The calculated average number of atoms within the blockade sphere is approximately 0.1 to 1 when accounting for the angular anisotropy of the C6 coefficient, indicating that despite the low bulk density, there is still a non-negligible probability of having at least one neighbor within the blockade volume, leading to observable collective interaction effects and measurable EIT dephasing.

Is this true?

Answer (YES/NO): NO